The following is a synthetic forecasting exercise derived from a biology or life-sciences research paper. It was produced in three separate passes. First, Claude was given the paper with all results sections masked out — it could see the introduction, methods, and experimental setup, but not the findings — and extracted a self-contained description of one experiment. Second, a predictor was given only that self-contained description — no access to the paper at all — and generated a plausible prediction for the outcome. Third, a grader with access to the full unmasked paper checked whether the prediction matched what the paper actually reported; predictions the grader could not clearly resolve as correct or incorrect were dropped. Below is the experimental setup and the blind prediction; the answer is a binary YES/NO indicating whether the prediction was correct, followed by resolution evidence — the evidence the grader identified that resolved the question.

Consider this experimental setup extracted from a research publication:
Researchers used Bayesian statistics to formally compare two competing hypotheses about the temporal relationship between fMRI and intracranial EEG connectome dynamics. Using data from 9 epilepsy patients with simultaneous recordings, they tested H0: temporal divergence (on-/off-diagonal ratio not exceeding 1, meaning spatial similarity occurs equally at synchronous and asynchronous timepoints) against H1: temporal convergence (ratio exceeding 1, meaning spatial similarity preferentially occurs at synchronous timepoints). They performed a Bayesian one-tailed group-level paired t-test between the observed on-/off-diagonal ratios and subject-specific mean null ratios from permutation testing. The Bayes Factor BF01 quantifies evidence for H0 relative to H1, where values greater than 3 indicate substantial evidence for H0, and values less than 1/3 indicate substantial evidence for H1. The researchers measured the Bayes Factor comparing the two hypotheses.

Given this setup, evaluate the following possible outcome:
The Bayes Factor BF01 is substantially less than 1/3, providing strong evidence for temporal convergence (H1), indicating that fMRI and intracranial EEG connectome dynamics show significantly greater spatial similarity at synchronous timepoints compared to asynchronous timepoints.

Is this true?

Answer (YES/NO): NO